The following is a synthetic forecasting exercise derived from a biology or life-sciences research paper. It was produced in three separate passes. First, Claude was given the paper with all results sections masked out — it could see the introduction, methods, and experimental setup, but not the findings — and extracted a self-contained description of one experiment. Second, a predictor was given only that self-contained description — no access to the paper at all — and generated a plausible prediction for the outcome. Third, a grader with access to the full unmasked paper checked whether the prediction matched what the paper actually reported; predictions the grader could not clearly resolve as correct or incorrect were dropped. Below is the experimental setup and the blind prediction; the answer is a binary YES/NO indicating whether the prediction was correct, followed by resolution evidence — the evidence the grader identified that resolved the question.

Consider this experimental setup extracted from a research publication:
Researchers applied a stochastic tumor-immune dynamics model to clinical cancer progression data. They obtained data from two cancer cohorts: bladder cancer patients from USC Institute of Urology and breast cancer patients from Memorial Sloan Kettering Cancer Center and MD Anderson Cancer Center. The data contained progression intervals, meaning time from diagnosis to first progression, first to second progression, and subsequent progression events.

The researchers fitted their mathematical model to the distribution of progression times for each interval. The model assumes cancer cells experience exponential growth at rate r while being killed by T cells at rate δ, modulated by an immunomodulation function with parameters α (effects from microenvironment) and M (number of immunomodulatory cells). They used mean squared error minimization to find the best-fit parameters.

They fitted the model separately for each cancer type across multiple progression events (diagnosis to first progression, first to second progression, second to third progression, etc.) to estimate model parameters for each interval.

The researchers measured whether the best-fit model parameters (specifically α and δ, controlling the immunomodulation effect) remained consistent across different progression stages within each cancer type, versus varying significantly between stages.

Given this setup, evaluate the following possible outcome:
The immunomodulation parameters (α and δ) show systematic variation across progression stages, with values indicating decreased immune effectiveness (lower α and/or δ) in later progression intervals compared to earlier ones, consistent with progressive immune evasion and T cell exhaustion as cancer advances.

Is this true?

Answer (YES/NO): NO